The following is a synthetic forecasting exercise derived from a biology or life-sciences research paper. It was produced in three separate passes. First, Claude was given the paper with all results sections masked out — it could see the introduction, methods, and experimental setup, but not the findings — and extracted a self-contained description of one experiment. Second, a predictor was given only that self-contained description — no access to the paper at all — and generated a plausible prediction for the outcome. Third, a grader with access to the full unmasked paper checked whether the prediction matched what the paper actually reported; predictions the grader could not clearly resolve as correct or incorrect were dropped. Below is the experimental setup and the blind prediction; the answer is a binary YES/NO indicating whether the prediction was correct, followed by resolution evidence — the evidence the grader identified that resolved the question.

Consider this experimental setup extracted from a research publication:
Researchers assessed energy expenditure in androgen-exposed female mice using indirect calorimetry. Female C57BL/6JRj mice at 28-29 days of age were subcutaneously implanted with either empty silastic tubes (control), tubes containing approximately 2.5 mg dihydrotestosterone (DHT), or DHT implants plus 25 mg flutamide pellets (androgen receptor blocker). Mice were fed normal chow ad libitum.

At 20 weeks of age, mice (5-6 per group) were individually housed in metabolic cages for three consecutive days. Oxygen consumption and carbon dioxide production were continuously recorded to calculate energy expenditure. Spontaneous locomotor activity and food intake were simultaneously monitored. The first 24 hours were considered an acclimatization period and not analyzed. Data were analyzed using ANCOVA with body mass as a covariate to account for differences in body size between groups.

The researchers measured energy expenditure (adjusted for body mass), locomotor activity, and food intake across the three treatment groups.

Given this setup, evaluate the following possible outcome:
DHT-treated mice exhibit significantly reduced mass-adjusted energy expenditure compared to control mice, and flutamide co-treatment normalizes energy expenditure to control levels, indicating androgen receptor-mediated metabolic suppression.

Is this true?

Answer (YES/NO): NO